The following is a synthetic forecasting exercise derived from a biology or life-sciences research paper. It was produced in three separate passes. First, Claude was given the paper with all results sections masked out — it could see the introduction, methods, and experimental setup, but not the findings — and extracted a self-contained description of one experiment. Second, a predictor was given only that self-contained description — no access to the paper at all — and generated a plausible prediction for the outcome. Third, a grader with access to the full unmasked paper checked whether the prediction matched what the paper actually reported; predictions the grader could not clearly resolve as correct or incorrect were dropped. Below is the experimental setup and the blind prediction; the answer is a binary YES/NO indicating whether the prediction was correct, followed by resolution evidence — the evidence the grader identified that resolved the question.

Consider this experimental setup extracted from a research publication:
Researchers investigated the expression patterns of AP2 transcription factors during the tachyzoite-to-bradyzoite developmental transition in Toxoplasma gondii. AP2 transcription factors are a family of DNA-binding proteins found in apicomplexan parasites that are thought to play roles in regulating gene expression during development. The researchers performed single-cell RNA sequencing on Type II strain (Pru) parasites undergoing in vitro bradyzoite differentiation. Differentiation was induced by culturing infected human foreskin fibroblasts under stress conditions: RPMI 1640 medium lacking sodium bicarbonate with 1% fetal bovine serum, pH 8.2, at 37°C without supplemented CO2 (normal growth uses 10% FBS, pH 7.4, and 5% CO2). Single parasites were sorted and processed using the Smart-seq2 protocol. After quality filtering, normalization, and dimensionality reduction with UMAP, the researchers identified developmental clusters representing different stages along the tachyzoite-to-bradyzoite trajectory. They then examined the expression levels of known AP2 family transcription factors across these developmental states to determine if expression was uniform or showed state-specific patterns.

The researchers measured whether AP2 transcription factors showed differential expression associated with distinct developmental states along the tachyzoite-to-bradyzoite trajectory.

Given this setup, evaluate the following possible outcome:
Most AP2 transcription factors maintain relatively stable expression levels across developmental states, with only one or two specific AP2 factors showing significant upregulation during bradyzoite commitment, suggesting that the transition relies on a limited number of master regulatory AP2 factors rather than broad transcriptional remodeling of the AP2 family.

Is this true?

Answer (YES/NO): NO